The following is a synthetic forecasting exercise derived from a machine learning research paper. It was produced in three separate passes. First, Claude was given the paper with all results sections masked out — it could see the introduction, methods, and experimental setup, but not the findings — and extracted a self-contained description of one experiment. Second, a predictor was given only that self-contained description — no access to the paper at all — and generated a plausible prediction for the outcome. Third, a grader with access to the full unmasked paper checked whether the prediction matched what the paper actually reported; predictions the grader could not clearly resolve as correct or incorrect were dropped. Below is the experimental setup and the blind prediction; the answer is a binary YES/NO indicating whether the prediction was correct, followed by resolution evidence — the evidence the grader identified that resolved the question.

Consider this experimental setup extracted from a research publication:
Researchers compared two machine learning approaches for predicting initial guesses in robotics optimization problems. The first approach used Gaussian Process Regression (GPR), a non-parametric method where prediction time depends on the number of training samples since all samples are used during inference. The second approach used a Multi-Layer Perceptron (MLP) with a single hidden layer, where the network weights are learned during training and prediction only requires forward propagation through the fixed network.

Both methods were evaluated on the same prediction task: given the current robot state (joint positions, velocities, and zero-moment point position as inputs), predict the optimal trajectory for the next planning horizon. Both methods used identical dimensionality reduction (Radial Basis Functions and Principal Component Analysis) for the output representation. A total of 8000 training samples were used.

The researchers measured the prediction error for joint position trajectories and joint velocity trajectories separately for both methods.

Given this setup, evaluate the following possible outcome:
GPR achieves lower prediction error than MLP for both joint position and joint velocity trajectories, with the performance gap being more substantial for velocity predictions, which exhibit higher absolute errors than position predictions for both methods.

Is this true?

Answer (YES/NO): NO